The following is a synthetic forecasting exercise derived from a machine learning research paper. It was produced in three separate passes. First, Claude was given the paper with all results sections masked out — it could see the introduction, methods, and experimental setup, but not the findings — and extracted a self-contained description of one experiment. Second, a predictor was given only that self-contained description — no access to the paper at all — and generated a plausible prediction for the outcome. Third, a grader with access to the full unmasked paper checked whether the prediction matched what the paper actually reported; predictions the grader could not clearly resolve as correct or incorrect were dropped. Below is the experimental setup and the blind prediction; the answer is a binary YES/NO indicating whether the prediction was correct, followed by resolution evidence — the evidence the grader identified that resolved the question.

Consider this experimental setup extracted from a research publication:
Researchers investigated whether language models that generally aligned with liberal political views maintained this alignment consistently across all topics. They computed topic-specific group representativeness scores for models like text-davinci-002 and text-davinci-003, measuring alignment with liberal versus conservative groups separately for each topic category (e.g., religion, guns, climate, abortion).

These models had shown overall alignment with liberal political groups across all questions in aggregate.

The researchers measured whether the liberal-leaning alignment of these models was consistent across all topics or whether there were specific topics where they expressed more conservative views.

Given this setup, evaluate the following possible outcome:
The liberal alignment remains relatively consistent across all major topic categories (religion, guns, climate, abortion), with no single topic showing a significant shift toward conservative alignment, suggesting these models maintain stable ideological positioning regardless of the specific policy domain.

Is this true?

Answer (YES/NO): NO